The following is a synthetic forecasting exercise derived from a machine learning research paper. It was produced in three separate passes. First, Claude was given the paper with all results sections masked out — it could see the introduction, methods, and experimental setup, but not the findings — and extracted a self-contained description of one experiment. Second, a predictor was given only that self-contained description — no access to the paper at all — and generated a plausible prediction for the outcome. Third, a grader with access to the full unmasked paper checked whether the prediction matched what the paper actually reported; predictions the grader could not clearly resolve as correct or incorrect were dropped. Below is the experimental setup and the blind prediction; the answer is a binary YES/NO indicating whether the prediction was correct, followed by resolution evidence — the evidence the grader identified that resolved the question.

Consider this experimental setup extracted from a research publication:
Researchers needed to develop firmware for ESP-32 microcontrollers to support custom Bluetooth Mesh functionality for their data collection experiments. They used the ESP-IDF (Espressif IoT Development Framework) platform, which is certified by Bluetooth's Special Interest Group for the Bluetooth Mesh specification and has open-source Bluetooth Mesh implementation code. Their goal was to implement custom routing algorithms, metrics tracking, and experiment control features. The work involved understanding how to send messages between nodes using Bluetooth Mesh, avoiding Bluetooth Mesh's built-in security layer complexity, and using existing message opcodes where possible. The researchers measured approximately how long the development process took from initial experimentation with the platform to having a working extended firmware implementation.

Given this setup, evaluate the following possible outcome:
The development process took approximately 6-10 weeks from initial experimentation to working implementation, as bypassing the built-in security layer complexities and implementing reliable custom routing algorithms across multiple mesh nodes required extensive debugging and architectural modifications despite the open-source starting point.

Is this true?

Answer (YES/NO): YES